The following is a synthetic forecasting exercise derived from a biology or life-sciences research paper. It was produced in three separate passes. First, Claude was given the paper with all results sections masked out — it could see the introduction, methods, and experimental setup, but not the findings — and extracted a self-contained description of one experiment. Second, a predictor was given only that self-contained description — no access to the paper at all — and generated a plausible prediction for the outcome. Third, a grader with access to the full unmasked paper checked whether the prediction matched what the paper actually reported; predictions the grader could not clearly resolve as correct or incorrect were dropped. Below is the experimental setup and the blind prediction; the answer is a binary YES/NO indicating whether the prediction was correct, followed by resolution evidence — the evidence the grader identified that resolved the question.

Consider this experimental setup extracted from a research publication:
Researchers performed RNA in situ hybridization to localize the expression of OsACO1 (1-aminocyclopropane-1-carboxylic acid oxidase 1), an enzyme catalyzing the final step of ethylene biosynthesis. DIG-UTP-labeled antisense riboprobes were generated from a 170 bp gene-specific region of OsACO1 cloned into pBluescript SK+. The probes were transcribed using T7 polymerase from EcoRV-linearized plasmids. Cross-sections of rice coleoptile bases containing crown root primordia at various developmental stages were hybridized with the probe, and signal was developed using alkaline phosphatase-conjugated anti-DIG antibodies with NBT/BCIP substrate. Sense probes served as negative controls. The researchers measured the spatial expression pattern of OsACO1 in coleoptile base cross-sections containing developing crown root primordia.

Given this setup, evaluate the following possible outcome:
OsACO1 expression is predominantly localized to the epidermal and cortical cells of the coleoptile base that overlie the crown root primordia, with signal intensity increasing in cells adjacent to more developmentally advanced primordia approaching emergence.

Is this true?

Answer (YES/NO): NO